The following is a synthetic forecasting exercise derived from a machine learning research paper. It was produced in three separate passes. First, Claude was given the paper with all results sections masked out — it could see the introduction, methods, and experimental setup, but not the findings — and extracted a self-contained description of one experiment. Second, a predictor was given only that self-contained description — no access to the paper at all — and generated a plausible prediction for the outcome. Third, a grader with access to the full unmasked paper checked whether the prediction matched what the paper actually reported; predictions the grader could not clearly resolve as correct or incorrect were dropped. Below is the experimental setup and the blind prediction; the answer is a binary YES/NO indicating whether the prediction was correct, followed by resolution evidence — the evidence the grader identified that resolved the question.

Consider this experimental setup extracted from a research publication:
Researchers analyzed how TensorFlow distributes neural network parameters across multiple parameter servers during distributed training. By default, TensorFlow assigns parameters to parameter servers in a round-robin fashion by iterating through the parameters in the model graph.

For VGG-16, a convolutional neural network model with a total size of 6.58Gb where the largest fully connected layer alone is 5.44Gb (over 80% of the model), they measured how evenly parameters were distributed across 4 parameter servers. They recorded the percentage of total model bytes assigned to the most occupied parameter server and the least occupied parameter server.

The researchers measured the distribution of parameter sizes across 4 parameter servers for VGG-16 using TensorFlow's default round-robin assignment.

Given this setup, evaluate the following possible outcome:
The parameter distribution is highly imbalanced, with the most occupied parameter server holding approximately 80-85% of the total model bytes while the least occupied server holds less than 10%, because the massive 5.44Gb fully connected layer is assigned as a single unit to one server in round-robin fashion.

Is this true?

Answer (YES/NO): NO